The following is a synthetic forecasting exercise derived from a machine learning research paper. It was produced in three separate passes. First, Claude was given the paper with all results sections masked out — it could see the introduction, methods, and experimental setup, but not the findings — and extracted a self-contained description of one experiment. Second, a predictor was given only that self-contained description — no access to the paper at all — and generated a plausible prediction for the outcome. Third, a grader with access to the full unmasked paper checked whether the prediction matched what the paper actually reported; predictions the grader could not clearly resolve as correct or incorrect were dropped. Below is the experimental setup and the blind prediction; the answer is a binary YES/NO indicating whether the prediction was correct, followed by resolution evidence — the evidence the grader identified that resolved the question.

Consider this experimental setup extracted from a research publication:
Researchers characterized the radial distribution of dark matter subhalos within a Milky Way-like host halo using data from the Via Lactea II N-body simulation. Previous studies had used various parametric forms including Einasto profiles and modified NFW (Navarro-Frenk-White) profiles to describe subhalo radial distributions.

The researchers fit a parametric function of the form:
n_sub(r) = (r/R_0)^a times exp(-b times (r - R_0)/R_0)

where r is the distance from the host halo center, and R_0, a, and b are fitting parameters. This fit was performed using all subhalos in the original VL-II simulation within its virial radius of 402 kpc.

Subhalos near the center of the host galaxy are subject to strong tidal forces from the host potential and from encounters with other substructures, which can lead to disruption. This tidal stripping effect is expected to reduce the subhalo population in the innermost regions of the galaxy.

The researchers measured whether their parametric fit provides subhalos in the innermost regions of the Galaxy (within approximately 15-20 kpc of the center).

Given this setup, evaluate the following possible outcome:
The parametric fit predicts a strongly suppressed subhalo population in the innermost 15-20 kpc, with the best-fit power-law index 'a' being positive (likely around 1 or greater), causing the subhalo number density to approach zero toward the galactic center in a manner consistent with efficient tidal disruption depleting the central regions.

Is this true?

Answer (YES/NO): YES